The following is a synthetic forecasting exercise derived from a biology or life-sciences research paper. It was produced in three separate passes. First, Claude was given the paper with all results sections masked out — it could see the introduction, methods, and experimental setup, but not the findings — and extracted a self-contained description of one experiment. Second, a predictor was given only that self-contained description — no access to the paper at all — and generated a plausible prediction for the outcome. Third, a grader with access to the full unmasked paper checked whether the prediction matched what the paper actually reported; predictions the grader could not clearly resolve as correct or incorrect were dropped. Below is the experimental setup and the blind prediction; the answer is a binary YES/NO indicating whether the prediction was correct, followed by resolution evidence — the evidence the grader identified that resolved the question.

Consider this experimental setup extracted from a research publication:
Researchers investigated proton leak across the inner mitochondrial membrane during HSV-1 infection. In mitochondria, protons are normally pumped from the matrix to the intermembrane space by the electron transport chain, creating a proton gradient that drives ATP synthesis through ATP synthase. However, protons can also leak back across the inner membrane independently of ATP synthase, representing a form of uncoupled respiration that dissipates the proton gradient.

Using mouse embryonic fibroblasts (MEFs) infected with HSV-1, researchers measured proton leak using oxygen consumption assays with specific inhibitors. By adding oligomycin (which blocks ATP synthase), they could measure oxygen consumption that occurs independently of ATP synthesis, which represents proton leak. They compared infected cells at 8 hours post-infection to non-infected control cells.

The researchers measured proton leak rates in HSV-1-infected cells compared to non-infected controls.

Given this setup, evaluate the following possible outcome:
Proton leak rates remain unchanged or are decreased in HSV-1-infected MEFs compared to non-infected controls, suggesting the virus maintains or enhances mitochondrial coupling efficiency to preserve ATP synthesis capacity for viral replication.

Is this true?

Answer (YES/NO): NO